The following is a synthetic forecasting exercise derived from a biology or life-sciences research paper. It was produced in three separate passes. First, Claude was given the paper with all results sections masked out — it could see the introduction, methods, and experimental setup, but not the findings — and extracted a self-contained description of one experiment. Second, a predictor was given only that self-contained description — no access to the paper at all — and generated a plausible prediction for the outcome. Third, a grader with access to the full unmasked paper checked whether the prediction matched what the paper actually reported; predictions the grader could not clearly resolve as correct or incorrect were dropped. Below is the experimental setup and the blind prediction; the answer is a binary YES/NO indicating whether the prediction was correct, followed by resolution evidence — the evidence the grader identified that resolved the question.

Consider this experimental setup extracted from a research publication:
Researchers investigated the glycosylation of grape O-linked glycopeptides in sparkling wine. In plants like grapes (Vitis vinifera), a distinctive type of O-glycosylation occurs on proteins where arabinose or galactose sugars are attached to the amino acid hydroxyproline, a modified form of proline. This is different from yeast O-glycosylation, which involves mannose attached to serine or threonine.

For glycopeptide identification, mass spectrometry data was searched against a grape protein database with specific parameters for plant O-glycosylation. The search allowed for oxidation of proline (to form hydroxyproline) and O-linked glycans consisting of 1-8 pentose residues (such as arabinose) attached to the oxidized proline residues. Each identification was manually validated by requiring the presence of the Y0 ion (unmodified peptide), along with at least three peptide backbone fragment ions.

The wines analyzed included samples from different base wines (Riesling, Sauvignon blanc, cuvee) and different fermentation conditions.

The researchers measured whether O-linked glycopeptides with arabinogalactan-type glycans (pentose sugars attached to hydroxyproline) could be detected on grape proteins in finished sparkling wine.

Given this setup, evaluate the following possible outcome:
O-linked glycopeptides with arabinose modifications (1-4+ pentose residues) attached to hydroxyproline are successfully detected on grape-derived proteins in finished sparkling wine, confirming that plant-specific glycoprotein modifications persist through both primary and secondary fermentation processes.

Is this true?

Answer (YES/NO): YES